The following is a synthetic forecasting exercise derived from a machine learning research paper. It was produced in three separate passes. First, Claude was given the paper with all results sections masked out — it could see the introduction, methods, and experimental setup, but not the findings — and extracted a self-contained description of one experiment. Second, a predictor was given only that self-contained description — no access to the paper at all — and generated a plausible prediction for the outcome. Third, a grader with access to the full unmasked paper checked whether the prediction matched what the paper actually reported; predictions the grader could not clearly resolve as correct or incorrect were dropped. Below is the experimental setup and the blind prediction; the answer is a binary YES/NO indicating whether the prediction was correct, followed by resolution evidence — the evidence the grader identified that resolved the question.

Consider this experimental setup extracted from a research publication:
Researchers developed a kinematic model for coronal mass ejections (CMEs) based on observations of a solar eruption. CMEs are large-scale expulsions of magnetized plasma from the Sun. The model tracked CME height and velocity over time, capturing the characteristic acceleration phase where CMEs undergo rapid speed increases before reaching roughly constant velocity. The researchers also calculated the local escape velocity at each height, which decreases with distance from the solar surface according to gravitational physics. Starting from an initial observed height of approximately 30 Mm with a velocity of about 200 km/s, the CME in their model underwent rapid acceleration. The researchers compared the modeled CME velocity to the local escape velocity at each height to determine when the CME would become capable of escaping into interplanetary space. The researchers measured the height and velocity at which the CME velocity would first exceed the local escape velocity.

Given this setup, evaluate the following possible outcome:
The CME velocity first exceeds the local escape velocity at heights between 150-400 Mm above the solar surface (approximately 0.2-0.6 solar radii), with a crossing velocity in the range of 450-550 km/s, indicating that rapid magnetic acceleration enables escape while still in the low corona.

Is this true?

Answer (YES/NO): NO